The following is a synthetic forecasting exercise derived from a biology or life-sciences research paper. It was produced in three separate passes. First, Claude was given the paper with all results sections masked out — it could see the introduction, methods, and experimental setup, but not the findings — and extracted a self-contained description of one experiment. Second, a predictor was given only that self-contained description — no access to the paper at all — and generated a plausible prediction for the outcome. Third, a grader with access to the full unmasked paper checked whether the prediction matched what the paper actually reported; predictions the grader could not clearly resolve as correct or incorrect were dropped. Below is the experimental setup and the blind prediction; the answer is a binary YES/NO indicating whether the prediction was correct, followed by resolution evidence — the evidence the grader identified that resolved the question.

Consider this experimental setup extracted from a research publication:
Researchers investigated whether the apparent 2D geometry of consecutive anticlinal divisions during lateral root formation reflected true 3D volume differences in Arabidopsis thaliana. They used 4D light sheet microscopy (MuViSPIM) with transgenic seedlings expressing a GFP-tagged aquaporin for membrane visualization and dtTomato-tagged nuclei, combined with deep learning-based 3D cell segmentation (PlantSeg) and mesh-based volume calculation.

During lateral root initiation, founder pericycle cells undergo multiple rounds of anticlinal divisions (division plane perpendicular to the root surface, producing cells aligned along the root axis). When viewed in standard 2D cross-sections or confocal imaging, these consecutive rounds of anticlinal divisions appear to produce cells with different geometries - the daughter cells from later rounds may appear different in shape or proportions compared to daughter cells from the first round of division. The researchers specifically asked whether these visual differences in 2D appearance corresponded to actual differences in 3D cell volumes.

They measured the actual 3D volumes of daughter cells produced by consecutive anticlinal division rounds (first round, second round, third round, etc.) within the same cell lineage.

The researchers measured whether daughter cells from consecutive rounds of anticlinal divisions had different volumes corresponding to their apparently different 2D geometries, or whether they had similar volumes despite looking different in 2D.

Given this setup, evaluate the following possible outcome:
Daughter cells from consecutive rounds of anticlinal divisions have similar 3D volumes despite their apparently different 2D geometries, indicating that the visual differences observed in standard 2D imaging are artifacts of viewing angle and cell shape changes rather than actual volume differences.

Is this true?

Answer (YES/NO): YES